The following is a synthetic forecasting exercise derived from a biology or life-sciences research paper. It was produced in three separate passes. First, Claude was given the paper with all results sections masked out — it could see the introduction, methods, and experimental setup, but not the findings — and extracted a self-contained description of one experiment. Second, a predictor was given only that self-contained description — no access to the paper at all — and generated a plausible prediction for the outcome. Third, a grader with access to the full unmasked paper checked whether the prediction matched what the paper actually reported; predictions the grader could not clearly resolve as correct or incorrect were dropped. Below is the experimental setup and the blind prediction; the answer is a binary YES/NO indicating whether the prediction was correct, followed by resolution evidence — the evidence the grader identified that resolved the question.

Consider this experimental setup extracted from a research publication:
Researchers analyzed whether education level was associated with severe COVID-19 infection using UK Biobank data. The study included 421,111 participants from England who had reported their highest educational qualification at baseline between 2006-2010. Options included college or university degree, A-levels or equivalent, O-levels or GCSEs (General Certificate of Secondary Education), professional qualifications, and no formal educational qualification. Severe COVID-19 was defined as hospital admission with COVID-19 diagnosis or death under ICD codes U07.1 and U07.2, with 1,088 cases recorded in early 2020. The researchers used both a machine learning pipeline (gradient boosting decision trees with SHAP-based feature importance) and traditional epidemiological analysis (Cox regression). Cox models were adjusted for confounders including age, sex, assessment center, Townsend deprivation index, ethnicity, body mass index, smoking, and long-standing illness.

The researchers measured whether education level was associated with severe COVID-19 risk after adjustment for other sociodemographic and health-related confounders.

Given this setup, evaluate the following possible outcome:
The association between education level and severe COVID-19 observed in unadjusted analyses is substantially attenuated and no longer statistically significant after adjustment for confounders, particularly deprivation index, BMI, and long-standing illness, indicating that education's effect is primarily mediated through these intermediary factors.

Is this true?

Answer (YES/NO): NO